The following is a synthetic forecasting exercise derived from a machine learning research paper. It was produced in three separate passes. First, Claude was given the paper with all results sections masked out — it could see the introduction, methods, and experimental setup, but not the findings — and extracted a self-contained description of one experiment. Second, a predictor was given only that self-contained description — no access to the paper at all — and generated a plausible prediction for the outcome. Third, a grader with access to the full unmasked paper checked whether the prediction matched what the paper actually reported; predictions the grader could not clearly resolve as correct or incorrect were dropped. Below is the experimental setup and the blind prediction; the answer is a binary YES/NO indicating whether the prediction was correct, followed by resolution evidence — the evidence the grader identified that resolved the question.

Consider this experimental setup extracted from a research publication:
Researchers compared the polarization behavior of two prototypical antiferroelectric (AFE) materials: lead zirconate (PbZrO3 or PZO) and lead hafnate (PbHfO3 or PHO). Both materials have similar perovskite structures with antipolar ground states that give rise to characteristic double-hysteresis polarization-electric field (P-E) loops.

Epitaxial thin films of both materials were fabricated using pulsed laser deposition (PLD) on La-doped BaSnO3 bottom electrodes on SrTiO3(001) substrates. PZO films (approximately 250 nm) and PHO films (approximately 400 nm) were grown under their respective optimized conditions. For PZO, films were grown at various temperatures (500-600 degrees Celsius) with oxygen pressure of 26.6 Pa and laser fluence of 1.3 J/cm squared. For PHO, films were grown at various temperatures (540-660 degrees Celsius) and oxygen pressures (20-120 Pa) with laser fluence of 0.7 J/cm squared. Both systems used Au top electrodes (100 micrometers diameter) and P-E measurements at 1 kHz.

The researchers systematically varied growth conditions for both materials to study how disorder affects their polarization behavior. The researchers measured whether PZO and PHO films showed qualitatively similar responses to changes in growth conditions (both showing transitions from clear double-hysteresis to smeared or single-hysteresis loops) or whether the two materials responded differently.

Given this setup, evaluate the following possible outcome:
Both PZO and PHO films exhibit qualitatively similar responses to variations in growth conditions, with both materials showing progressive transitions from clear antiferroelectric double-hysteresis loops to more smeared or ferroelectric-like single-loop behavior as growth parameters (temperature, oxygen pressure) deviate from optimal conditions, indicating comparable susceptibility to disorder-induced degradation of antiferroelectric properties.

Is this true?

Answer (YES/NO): NO